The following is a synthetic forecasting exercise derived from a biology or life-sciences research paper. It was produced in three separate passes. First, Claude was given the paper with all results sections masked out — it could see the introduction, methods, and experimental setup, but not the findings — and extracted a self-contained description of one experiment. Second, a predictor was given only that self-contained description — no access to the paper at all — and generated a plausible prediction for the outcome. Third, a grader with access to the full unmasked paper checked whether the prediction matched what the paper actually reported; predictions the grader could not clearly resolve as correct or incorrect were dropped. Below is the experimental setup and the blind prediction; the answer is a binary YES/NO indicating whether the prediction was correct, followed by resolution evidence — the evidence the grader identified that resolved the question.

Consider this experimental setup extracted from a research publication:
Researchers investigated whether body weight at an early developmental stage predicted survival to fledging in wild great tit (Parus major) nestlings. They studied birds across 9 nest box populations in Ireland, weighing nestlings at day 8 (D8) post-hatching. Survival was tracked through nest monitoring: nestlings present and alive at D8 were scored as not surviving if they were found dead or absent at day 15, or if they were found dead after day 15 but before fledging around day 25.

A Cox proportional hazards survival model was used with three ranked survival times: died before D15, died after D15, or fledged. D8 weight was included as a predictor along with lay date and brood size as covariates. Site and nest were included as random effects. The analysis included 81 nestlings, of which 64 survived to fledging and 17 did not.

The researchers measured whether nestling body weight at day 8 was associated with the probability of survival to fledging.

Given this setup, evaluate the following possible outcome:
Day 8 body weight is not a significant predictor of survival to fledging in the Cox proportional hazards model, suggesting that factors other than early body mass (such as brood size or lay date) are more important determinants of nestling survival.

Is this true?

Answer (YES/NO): NO